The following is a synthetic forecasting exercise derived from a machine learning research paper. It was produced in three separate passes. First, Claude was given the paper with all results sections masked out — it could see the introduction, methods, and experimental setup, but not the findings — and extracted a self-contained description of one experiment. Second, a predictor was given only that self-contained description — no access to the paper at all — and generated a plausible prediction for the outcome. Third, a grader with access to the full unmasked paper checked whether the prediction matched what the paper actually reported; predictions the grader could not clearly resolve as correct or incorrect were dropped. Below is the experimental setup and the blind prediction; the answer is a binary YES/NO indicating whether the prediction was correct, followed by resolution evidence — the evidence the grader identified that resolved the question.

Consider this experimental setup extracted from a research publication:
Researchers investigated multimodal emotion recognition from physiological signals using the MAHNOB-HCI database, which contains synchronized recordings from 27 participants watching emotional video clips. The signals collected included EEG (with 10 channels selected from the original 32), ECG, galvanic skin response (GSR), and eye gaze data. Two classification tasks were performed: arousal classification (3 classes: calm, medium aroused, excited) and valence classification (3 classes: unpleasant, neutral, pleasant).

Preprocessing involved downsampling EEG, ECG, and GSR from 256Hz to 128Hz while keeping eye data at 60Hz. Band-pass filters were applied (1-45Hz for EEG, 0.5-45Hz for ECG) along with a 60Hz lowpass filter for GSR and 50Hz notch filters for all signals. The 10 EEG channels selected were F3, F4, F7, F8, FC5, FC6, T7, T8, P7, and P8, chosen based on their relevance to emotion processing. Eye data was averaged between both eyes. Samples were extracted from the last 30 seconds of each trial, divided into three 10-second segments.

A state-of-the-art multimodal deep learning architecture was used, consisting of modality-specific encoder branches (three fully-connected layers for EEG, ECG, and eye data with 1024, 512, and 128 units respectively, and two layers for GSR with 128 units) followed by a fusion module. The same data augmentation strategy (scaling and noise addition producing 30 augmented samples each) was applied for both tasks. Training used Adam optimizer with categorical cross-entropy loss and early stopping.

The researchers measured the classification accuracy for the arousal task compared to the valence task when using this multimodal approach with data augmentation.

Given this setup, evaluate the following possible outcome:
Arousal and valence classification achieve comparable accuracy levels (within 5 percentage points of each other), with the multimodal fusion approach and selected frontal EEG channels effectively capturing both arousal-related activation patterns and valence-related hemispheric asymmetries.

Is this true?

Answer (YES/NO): YES